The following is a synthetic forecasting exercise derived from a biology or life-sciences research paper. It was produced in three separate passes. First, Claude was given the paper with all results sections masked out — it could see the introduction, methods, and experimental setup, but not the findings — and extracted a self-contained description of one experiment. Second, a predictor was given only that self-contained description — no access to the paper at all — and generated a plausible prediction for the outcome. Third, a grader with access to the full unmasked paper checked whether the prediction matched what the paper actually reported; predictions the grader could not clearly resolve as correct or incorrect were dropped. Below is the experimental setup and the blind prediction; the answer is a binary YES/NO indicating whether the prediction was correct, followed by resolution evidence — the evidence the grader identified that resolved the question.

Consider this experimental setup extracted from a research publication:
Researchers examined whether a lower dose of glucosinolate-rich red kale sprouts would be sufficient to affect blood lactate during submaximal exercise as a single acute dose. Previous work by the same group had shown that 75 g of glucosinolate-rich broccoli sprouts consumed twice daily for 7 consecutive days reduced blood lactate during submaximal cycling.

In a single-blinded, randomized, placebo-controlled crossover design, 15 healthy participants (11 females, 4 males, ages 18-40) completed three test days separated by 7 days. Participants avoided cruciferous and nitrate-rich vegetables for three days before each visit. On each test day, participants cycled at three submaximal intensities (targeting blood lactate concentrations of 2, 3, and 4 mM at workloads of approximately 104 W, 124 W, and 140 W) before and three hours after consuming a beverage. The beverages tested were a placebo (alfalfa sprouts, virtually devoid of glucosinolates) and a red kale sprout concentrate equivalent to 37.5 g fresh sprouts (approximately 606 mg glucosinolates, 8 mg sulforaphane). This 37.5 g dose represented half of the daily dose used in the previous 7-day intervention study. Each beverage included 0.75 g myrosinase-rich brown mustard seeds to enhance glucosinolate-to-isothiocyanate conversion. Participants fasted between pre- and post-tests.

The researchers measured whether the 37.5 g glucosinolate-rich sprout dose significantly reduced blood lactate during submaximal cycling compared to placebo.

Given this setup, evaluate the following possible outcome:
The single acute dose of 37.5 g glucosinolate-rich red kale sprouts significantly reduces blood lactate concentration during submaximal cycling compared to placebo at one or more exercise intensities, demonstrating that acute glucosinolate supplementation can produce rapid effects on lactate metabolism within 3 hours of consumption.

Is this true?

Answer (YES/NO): YES